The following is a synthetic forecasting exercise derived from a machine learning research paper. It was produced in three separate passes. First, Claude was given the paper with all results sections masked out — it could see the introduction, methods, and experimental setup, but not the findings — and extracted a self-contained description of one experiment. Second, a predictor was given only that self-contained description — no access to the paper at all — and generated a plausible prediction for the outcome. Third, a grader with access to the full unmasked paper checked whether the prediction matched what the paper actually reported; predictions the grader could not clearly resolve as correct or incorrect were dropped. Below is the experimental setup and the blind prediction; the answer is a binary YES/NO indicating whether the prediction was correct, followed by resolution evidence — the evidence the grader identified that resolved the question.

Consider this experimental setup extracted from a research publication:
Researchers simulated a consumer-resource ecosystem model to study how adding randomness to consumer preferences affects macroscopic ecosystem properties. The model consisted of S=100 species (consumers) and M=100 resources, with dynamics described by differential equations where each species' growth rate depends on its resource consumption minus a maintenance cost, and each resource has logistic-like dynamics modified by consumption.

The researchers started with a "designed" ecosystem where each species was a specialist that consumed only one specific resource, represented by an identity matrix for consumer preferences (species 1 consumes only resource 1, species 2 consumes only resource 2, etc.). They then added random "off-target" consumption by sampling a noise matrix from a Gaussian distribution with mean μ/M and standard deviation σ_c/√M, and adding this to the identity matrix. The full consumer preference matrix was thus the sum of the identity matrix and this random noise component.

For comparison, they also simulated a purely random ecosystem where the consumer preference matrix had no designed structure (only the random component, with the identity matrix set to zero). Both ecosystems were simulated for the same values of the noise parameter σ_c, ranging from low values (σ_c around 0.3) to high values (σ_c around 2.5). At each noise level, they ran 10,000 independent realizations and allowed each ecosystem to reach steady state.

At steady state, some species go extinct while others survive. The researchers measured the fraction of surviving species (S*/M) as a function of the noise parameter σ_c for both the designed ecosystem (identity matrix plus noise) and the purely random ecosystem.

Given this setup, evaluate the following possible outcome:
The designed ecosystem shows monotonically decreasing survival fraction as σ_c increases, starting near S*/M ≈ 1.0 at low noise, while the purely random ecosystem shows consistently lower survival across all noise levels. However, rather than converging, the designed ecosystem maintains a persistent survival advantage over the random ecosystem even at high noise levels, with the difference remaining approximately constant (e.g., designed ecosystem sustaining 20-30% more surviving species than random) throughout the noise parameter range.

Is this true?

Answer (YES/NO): NO